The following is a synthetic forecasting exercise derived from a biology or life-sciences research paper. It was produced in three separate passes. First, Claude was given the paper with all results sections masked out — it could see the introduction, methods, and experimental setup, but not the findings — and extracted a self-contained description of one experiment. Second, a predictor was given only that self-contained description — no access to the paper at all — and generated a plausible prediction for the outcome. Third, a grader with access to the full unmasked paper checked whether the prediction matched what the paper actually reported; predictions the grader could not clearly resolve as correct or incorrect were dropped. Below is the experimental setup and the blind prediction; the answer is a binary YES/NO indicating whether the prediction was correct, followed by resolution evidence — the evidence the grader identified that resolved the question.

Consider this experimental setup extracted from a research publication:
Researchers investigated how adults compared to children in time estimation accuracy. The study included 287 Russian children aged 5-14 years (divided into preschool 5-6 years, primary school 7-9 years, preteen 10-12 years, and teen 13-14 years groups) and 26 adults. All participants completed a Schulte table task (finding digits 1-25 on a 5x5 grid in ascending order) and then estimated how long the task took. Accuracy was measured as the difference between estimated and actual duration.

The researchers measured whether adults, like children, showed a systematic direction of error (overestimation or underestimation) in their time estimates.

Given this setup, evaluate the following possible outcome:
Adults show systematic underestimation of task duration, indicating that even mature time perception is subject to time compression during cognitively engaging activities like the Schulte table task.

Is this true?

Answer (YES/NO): NO